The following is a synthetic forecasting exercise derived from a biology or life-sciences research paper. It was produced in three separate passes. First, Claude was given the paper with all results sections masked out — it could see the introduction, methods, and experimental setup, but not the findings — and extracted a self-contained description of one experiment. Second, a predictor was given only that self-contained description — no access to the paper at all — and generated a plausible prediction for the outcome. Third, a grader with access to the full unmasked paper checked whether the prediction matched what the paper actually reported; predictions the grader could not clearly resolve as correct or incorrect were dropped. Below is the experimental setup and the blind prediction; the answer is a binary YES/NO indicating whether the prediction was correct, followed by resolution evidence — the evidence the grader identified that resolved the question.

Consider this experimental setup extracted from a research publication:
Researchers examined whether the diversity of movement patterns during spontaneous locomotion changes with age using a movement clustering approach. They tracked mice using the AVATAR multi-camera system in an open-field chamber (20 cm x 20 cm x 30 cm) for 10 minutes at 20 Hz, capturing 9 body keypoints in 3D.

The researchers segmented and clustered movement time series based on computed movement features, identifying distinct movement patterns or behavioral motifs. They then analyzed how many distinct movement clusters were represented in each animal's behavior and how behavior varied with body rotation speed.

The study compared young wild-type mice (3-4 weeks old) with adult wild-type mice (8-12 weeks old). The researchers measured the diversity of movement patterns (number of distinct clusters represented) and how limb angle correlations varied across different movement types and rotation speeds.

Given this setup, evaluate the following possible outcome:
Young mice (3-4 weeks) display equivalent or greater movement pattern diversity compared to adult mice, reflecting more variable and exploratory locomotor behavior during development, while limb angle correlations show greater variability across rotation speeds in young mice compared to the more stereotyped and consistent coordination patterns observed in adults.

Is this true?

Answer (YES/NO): NO